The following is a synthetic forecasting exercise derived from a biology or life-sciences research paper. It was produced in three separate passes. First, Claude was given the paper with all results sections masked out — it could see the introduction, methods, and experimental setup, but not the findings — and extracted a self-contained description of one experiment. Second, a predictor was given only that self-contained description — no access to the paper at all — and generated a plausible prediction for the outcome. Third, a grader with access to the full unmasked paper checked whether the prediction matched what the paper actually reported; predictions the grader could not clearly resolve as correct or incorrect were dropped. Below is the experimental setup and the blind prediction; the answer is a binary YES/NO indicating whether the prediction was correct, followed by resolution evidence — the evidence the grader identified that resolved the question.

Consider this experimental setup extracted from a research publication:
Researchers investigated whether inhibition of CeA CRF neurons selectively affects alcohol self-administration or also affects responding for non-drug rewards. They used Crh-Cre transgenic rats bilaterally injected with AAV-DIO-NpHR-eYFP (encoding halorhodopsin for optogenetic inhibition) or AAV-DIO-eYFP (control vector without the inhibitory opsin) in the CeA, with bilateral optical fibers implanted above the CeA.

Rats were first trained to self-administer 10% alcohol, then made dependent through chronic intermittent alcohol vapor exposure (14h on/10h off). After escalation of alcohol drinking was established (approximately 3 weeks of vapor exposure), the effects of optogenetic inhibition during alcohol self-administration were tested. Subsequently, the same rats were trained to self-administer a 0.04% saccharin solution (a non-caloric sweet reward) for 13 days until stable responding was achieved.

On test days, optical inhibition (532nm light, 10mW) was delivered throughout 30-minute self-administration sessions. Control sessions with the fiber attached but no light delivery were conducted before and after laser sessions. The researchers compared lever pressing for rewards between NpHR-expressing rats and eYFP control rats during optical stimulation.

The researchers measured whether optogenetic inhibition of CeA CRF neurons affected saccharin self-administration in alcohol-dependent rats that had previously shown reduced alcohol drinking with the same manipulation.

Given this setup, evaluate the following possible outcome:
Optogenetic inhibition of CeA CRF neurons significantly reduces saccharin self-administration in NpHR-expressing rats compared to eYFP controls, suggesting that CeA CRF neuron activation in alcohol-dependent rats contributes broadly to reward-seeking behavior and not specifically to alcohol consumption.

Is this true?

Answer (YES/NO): NO